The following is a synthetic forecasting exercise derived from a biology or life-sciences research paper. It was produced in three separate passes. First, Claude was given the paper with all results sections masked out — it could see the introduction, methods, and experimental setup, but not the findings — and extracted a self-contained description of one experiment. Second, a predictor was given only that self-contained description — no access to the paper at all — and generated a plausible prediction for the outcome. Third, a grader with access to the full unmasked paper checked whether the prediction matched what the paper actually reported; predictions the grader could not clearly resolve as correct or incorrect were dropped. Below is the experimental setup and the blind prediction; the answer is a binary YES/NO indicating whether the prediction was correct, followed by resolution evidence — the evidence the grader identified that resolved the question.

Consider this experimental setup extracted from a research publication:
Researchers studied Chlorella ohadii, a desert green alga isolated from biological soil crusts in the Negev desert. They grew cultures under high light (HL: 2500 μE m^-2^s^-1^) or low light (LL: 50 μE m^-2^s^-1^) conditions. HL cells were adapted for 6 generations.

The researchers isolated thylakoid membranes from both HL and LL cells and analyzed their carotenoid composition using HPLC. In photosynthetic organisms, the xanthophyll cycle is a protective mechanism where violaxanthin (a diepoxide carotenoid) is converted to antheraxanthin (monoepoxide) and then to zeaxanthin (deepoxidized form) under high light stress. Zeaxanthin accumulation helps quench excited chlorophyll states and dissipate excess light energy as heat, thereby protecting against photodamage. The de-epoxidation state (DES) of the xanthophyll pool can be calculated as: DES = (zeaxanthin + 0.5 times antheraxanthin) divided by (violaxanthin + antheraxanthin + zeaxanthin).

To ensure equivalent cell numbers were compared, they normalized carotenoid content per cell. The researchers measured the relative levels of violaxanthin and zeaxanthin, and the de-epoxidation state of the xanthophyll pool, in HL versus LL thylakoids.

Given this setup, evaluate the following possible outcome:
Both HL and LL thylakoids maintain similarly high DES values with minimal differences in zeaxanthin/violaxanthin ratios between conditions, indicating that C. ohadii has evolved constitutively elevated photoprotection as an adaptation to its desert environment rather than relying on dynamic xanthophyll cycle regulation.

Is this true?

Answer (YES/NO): NO